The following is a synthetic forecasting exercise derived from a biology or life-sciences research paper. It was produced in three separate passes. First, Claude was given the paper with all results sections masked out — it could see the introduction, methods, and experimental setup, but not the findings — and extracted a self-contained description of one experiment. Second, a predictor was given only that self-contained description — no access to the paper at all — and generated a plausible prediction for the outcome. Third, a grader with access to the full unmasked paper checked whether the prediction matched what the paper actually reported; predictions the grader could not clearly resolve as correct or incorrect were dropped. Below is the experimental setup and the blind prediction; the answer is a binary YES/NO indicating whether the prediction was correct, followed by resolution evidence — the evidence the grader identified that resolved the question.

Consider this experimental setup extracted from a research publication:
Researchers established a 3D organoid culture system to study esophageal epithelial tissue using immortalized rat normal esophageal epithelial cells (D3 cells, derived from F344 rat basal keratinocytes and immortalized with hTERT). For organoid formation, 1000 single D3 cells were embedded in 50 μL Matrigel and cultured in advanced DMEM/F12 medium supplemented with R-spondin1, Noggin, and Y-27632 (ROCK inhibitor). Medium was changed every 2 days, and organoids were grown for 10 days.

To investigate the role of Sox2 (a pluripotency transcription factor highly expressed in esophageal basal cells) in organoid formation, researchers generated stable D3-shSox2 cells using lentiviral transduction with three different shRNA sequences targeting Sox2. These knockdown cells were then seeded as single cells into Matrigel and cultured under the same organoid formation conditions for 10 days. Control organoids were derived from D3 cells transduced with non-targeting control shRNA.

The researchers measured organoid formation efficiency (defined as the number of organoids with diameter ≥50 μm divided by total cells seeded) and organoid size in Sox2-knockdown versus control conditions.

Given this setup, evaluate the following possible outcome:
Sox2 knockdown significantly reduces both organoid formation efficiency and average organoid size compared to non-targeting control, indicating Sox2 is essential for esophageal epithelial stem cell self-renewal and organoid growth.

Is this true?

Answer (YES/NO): NO